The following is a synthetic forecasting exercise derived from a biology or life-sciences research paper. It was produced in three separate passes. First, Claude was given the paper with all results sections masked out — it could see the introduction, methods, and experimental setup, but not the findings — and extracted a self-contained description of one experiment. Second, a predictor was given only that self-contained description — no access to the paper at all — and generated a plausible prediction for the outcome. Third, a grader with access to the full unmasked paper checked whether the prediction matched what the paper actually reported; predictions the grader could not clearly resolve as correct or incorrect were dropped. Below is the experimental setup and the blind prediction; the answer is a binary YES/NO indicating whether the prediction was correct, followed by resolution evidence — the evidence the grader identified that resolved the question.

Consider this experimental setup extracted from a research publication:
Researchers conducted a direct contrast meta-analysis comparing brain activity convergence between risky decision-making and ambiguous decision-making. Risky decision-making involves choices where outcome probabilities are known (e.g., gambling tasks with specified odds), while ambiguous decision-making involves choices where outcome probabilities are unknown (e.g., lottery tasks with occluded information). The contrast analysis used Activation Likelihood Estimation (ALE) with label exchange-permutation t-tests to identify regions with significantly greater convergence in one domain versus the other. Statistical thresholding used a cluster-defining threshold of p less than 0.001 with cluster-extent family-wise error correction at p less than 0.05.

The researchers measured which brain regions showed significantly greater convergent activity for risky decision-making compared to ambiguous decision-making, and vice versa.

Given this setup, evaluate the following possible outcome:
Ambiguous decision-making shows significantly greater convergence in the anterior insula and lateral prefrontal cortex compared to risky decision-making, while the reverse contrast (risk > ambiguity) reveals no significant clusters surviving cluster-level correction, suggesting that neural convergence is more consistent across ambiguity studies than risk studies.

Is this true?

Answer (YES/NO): NO